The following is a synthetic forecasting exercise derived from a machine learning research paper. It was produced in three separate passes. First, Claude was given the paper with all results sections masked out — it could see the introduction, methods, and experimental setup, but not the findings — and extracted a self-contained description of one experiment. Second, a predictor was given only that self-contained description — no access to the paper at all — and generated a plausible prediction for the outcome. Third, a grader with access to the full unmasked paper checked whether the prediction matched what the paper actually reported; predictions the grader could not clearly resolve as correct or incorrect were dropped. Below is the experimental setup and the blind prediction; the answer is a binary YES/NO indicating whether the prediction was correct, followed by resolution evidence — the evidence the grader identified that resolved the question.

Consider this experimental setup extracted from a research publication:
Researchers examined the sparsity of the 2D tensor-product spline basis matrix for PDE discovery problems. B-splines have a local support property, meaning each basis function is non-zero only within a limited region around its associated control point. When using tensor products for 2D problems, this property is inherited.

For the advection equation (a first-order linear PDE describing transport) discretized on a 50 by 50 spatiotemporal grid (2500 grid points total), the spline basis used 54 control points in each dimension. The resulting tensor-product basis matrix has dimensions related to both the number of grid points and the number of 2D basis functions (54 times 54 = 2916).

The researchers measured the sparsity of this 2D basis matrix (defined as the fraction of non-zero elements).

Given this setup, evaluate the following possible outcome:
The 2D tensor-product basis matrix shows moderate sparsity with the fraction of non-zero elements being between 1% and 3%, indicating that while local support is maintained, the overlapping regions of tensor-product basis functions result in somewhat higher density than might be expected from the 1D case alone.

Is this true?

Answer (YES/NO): NO